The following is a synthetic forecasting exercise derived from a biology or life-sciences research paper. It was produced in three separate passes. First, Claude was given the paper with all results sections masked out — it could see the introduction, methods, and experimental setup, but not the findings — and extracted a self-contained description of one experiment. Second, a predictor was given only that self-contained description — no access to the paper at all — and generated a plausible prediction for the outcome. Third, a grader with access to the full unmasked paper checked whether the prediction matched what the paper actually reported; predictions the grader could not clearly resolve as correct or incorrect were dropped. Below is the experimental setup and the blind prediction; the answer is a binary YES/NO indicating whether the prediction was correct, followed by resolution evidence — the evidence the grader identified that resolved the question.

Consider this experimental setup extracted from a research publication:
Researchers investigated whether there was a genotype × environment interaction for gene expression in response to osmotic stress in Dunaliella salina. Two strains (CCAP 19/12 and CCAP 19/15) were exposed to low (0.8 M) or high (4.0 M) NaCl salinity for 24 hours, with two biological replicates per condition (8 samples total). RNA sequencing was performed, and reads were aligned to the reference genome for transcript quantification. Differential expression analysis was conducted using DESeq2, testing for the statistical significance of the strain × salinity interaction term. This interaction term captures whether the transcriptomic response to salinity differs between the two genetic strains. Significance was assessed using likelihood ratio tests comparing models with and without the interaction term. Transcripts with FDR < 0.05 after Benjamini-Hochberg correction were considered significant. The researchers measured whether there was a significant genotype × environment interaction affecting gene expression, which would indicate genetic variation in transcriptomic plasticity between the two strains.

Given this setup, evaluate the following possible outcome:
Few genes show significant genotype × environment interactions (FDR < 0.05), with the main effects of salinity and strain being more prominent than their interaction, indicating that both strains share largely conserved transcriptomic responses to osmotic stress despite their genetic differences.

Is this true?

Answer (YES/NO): NO